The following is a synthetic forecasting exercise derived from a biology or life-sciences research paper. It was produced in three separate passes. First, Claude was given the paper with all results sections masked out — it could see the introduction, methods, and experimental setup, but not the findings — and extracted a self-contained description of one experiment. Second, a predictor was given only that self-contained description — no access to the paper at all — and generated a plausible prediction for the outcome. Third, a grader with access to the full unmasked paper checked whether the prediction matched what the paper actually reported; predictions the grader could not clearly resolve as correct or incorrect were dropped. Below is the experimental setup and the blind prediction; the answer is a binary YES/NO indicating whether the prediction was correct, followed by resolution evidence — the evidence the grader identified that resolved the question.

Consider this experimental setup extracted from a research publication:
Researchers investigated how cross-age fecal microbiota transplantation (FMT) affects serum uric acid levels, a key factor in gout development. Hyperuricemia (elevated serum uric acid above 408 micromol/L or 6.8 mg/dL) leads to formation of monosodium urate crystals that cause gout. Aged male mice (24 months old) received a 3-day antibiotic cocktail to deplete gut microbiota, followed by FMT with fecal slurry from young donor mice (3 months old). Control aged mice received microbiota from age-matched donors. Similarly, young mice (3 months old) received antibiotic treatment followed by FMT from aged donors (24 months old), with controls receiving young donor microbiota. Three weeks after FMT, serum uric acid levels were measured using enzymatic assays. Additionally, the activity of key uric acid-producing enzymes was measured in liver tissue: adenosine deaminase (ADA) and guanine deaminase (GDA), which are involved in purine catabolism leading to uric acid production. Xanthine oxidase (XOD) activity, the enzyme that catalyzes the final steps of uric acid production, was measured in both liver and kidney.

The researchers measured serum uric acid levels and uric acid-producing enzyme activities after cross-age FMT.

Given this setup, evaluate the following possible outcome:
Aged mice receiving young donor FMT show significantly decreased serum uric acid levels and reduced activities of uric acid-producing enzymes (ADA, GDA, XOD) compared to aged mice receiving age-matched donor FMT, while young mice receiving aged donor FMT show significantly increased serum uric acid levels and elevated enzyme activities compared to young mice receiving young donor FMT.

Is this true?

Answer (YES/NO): NO